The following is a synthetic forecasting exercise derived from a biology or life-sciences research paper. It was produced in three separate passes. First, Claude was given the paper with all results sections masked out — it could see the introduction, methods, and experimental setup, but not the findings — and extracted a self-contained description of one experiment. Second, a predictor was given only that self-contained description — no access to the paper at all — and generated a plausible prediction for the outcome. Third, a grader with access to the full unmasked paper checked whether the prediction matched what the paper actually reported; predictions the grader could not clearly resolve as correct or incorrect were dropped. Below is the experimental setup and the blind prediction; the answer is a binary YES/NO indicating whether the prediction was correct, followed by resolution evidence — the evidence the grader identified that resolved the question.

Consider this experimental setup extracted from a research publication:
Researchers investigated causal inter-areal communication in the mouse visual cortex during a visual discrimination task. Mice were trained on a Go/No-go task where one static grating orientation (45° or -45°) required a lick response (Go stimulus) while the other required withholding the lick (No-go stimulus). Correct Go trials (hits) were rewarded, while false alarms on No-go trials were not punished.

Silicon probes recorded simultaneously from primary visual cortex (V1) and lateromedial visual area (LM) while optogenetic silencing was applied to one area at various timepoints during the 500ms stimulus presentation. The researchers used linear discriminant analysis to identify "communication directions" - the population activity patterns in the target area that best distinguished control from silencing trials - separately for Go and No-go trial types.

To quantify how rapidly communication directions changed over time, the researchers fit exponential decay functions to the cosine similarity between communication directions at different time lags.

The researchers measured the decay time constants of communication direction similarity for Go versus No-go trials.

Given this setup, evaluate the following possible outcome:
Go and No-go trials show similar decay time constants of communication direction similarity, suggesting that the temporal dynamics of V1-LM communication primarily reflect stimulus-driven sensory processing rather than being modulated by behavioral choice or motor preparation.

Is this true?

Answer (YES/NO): NO